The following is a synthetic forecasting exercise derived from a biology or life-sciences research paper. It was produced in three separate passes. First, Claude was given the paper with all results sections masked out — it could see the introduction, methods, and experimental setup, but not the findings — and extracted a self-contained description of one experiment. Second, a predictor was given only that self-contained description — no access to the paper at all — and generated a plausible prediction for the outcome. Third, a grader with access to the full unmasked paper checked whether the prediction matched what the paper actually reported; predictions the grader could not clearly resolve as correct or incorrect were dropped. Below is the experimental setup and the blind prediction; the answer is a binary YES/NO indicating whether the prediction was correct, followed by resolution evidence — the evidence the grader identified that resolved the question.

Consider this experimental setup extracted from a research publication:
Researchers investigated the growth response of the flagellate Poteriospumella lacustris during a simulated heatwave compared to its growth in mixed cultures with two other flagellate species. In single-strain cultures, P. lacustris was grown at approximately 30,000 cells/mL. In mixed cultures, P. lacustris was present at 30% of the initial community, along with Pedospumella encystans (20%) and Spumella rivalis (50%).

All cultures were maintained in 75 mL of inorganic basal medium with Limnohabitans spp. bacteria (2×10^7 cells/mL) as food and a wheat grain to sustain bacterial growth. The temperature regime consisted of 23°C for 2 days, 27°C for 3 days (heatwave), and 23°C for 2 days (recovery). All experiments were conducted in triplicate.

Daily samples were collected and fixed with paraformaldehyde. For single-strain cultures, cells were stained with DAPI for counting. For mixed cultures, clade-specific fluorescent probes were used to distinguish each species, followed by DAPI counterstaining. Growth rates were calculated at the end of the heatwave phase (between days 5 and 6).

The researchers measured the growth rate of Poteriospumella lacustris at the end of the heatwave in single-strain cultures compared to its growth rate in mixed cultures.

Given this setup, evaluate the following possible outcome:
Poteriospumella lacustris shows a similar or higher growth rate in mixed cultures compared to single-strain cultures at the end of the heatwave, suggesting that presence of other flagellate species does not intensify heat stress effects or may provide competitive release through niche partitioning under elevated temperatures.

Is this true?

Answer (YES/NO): YES